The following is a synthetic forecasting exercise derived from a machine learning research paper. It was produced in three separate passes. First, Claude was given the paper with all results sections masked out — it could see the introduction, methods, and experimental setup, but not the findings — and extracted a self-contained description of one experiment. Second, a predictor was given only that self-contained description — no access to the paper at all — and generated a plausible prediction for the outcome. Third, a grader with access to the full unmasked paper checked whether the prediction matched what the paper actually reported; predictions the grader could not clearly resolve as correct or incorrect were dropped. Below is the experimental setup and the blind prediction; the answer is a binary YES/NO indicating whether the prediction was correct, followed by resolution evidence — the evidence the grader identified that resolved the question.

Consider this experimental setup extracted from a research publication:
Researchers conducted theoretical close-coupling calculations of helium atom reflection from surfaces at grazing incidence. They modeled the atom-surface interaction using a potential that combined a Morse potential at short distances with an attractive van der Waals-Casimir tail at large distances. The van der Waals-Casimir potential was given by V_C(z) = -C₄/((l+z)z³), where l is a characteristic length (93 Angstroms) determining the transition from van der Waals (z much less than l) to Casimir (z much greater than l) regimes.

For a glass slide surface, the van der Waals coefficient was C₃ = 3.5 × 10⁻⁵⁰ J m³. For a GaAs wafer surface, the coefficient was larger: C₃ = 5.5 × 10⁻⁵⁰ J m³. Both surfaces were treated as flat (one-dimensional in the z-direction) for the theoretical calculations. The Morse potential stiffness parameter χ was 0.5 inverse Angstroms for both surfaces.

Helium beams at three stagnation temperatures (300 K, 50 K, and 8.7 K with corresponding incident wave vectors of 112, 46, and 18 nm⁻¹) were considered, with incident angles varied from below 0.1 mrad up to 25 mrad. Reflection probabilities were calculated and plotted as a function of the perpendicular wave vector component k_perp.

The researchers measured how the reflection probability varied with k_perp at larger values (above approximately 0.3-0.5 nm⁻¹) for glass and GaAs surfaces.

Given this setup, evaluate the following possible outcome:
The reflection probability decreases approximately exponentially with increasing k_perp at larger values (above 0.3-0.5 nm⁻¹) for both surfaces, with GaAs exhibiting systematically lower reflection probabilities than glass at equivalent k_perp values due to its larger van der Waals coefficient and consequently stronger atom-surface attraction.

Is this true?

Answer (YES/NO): NO